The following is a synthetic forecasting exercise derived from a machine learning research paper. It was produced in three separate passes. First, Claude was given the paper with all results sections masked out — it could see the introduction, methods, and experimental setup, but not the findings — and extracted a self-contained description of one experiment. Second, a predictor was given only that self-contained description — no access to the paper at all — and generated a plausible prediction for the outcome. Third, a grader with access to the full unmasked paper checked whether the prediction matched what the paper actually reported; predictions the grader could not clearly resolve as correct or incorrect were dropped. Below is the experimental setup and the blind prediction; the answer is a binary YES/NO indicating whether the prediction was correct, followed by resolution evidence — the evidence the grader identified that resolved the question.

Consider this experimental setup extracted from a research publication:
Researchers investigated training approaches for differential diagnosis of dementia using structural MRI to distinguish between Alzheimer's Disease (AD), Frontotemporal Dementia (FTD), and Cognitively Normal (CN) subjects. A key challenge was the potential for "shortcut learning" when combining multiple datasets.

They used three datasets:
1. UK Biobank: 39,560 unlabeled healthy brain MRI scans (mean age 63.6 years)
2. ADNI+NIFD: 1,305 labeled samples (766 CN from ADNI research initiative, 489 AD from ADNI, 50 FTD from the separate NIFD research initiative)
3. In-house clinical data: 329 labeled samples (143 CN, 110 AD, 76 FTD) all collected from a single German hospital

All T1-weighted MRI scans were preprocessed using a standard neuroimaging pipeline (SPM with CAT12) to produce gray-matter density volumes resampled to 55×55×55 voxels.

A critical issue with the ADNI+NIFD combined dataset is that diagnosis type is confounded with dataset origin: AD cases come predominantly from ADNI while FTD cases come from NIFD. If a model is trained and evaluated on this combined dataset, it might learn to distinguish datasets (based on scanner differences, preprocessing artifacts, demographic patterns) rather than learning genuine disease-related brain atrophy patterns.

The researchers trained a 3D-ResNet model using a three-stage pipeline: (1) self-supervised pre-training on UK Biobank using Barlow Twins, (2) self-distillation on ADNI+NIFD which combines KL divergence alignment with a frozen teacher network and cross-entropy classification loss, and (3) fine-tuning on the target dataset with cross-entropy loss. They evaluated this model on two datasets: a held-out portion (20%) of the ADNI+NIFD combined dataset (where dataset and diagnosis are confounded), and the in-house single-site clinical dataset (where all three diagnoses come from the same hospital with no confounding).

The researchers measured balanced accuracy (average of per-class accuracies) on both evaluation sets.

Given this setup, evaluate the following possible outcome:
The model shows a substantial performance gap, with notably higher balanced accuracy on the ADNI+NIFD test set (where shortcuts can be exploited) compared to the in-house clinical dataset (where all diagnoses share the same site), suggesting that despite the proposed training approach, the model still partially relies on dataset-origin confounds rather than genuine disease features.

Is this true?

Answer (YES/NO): NO